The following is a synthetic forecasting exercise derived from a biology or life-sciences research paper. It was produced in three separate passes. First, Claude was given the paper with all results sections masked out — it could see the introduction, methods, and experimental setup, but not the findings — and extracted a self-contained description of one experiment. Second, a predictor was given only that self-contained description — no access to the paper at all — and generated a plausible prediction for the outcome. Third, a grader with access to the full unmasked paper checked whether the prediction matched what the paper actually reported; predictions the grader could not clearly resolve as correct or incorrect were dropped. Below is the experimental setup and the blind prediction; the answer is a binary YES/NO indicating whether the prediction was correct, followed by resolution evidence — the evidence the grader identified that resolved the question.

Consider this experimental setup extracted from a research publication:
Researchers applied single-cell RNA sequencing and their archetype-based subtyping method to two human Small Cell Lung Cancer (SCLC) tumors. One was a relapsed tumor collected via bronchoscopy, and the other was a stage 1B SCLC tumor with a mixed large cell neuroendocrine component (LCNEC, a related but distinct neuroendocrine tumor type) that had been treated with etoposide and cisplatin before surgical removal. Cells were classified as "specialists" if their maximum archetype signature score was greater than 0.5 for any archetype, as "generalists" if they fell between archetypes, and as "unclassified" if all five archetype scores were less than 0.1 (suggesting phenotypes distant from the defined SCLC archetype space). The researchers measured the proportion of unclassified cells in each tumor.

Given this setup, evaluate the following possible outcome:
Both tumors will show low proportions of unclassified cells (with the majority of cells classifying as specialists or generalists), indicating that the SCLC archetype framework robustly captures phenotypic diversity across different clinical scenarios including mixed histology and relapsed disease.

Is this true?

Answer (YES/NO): NO